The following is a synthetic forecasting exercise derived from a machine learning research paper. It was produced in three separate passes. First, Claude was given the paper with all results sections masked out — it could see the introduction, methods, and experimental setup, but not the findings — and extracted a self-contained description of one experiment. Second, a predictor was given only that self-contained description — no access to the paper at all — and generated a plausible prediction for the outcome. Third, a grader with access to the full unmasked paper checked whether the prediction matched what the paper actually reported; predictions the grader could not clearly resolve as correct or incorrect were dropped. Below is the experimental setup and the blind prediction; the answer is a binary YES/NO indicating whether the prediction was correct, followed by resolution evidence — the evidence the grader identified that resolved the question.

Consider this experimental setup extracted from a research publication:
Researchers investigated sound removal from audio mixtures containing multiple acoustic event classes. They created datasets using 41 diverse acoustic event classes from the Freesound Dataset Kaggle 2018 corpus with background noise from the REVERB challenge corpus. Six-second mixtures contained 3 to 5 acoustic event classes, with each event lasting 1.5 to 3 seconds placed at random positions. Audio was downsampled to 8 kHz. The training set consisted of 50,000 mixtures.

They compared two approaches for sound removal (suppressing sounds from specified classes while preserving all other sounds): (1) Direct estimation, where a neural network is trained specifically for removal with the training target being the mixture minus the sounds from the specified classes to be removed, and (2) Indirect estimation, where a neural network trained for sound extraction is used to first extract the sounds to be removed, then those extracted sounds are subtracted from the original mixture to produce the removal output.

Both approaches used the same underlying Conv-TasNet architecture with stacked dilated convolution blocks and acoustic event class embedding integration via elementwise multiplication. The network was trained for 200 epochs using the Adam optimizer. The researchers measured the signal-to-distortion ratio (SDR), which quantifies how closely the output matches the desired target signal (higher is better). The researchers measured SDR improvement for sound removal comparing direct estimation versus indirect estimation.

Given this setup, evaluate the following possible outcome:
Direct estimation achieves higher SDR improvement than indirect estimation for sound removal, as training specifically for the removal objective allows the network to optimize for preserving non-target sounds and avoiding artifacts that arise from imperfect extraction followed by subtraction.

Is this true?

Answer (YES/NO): NO